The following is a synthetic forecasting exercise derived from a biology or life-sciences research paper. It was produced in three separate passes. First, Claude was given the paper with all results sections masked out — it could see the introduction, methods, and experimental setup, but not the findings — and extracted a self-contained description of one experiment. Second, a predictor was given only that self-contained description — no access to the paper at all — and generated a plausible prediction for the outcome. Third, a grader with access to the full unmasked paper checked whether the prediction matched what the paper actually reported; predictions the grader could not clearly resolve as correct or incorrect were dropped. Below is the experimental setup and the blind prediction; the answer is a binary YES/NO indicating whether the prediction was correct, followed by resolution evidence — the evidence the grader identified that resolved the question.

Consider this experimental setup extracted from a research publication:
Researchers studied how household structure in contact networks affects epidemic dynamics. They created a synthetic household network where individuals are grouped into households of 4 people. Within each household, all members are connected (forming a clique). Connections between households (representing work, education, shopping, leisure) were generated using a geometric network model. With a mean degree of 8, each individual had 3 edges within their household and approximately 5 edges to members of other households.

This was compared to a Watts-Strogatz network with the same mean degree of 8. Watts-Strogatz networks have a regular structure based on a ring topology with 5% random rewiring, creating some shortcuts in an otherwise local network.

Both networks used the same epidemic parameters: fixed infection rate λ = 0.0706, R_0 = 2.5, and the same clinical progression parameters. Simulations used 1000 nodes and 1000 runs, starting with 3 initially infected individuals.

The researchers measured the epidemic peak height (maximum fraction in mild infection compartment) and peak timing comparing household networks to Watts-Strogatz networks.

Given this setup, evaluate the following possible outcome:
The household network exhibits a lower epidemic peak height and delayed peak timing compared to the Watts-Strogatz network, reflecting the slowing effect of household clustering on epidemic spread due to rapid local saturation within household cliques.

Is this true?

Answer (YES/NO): NO